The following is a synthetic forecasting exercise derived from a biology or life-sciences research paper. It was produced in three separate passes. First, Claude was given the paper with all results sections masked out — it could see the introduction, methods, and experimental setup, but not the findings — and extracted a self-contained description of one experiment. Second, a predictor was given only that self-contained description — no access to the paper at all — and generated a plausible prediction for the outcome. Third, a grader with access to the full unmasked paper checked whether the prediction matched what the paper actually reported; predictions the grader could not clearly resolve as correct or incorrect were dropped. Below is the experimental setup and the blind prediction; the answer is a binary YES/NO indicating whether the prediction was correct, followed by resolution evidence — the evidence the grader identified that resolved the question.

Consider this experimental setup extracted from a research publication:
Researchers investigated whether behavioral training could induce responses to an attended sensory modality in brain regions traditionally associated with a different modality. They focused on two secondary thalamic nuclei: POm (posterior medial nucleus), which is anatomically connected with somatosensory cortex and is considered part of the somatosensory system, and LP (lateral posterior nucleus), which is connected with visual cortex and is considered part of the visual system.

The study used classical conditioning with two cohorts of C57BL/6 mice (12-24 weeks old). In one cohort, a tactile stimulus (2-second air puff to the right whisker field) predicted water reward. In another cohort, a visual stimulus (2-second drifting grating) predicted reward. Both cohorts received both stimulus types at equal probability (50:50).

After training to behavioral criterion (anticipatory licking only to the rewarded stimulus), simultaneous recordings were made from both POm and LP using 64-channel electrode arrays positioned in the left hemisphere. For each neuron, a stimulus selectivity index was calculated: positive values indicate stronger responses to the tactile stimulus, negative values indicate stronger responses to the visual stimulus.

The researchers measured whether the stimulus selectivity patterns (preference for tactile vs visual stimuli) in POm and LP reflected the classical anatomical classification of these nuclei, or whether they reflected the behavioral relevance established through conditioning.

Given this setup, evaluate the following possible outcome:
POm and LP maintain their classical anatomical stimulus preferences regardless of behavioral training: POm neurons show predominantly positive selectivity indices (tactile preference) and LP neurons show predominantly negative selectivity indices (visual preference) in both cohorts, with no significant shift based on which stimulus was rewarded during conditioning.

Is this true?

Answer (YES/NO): NO